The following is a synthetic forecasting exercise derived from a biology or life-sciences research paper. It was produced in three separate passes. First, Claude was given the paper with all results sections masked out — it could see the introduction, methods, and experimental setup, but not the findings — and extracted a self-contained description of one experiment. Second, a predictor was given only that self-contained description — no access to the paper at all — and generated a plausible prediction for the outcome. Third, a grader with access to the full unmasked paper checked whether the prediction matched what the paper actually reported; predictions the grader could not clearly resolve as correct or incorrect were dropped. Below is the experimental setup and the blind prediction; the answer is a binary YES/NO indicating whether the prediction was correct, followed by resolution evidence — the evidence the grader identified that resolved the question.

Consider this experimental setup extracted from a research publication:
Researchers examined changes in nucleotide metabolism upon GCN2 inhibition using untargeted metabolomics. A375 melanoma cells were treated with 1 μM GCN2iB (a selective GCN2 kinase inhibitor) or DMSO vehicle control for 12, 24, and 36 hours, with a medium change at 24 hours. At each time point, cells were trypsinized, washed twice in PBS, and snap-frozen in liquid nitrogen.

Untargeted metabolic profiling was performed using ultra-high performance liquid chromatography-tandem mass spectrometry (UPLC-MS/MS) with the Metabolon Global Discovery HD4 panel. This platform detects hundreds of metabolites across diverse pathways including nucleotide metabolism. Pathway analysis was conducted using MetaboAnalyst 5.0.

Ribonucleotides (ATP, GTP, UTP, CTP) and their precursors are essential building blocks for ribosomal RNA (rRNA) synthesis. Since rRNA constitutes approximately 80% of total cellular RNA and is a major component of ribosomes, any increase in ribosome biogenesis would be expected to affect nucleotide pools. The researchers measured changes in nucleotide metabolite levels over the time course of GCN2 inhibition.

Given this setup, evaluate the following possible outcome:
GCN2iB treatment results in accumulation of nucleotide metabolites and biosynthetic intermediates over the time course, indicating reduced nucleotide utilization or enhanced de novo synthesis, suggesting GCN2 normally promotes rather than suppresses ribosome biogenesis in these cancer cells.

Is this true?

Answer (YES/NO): NO